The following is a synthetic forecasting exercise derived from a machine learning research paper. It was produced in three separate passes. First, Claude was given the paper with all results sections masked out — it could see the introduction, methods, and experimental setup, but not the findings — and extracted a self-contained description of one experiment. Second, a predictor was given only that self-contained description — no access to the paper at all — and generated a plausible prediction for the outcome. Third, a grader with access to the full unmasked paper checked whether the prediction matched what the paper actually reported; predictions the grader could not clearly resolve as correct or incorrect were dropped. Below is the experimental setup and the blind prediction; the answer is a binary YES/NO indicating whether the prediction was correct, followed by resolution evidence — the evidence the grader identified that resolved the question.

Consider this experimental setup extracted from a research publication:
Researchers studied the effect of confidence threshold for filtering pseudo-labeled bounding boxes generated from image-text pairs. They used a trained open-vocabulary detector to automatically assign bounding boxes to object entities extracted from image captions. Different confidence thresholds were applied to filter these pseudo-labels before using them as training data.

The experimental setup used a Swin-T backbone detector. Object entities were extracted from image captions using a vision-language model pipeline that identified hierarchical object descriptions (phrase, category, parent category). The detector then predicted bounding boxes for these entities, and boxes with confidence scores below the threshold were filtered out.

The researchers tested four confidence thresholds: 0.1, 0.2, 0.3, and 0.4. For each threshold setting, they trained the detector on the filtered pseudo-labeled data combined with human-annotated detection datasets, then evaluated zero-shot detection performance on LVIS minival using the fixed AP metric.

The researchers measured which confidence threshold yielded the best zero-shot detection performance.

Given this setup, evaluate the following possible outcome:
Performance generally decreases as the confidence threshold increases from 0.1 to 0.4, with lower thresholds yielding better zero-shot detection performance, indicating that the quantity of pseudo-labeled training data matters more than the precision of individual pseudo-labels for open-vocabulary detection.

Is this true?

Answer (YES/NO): NO